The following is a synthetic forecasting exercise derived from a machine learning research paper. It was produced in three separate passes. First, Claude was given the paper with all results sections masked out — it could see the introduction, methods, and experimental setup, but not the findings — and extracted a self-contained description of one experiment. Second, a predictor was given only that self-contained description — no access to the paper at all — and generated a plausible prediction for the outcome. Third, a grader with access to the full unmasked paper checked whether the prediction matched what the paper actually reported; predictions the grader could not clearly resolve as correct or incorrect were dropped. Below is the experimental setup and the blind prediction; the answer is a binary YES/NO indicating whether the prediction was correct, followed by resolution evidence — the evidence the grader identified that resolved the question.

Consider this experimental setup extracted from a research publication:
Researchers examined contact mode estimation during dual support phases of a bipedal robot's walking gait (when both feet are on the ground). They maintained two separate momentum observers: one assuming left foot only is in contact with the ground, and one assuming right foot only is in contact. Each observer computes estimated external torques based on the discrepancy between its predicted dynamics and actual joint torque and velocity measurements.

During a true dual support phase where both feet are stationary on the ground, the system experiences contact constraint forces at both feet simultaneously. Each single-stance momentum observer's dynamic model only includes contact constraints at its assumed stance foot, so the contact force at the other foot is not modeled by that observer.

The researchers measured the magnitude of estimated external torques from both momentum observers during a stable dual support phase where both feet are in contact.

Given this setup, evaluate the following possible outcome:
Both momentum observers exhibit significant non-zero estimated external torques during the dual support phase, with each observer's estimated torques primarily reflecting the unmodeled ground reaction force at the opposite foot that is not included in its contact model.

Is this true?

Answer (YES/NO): YES